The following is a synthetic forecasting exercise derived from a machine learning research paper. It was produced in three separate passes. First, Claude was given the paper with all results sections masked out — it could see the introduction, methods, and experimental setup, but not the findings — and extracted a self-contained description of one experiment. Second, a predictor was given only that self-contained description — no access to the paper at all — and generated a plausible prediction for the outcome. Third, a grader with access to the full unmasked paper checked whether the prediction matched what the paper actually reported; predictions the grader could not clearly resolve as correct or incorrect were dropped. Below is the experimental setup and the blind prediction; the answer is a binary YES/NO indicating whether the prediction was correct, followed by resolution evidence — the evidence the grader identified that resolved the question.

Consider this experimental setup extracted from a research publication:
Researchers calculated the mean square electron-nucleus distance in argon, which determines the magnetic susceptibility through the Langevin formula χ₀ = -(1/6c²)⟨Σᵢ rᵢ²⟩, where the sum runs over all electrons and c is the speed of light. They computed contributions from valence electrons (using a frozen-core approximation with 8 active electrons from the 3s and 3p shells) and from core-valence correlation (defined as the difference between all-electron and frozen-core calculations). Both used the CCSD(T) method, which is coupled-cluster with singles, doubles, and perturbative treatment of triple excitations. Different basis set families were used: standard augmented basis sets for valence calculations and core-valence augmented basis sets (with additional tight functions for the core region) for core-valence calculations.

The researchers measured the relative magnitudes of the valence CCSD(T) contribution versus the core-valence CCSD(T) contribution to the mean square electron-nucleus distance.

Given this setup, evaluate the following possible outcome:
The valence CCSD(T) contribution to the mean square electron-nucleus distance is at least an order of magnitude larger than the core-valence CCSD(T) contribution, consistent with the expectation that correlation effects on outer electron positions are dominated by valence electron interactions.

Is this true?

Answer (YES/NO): NO